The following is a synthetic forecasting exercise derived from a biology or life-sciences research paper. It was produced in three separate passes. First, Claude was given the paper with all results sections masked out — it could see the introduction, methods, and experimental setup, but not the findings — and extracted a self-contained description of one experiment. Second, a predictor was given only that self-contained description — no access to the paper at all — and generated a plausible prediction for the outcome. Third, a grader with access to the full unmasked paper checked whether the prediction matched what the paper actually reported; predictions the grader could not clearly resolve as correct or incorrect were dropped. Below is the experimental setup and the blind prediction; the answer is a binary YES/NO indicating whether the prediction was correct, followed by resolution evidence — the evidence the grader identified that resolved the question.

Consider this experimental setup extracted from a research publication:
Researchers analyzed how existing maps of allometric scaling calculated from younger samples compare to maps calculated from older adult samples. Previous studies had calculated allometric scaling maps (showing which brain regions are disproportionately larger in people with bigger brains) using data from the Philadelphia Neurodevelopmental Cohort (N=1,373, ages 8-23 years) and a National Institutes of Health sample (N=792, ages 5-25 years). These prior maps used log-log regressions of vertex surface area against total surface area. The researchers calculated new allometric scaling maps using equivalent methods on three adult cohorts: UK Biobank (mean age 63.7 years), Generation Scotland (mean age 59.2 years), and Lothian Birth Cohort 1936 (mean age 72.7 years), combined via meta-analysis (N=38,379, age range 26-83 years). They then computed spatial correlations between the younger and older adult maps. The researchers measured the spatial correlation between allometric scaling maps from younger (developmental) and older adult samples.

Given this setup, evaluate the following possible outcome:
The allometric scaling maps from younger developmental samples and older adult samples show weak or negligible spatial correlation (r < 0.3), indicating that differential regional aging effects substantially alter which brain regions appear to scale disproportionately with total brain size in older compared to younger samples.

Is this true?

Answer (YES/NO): NO